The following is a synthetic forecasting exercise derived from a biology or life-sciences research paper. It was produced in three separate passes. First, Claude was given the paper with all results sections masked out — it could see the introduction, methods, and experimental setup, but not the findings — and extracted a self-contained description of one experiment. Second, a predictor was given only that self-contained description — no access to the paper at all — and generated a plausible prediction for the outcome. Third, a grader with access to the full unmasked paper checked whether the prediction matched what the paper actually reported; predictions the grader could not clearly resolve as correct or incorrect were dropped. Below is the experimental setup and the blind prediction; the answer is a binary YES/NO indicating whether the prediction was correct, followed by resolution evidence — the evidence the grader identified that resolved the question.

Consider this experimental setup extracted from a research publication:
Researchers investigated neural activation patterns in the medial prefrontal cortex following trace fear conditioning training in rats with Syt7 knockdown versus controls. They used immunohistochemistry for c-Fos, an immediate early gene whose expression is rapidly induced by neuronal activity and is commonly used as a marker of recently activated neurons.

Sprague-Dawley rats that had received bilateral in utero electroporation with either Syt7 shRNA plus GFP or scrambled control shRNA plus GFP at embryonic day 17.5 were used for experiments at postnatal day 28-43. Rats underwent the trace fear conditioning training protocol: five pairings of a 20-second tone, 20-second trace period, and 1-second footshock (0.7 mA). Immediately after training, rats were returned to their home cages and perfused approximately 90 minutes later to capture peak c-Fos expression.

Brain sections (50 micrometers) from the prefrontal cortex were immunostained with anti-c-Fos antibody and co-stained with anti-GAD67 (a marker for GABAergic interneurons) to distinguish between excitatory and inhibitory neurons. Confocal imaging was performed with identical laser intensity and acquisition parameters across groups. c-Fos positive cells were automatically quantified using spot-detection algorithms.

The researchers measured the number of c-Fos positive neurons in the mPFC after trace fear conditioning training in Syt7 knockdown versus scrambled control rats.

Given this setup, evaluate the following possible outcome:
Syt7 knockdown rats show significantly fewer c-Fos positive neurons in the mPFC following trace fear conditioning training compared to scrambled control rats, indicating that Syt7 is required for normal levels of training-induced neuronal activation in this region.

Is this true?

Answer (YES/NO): YES